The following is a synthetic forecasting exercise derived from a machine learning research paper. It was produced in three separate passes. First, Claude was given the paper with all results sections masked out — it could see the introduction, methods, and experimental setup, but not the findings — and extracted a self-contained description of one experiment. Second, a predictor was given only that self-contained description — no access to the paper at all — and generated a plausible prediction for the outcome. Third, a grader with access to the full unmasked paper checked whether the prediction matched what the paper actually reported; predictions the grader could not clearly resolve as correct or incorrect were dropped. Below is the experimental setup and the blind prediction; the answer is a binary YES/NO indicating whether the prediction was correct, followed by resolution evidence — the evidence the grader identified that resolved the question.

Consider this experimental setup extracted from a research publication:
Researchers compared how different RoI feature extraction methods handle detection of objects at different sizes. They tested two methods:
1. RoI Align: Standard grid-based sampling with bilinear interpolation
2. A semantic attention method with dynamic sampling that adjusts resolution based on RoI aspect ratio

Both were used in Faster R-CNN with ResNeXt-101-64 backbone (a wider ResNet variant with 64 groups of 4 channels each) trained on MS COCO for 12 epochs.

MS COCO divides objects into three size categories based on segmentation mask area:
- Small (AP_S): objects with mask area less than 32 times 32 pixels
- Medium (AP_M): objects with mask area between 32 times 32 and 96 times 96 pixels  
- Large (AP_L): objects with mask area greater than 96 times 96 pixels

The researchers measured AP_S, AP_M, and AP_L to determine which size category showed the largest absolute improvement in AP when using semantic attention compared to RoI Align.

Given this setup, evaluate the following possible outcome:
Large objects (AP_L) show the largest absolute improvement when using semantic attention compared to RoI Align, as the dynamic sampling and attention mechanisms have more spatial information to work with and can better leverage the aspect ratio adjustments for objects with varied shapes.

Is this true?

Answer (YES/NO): YES